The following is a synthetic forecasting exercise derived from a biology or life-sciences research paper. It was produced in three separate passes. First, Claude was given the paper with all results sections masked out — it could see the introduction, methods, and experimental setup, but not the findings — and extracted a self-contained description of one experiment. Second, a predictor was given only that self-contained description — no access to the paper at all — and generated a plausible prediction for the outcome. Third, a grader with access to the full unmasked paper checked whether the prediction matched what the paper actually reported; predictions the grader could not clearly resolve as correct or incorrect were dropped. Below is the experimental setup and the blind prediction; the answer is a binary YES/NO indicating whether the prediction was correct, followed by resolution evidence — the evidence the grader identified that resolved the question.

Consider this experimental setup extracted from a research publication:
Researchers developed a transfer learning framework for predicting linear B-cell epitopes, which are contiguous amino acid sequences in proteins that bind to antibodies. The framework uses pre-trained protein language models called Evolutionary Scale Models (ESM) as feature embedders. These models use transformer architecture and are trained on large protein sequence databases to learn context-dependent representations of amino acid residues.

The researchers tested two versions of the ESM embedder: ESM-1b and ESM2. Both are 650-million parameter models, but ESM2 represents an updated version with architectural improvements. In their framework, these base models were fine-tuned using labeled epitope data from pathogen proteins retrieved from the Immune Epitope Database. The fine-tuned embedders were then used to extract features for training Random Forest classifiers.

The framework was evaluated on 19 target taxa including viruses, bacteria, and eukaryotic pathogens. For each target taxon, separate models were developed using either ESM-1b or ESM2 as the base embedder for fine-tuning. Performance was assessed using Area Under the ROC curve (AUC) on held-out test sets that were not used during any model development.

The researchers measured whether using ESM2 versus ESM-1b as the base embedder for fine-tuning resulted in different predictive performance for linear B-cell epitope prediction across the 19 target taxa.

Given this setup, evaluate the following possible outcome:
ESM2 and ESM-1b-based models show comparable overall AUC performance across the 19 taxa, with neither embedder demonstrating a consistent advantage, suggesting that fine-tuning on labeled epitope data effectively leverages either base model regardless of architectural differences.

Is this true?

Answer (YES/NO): YES